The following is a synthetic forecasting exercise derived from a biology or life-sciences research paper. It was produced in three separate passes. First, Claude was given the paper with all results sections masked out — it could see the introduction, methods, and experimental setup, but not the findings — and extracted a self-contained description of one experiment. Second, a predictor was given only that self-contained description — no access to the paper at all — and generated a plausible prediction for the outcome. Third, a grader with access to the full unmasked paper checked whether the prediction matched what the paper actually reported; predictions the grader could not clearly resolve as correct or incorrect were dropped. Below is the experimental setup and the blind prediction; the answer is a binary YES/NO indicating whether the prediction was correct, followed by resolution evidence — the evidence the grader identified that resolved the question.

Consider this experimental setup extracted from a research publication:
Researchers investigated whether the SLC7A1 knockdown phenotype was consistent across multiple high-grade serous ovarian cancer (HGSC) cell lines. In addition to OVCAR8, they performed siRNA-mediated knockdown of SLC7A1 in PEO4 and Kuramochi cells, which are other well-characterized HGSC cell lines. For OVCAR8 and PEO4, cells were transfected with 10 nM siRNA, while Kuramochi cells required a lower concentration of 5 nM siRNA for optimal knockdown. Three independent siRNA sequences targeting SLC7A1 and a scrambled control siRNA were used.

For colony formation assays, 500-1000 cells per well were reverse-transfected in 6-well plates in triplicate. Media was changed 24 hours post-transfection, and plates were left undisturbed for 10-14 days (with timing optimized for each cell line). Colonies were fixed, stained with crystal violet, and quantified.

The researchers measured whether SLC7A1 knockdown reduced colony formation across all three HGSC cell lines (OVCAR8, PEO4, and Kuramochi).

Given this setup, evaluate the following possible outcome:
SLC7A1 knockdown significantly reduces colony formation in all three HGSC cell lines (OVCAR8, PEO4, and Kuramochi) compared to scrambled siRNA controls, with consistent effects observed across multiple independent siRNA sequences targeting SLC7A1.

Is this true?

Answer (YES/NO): YES